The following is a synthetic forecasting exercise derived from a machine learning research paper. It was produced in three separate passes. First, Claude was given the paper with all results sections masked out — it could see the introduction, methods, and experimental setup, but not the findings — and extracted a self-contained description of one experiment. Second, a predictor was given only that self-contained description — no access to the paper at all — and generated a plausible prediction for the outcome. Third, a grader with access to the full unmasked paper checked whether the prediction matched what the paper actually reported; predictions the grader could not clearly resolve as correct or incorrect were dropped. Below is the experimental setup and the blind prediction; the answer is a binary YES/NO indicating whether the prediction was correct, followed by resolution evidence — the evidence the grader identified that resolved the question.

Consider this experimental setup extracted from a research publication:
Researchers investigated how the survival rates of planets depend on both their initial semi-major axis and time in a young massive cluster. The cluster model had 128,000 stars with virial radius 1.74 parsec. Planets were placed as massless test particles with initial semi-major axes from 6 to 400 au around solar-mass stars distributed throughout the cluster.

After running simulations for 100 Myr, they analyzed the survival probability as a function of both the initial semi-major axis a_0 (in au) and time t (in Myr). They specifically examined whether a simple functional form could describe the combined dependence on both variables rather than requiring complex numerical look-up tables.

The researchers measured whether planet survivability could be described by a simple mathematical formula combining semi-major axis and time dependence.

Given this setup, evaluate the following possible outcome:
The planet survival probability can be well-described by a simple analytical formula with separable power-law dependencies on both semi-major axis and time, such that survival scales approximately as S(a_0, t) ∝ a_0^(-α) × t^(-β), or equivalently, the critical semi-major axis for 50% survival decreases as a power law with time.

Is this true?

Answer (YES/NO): NO